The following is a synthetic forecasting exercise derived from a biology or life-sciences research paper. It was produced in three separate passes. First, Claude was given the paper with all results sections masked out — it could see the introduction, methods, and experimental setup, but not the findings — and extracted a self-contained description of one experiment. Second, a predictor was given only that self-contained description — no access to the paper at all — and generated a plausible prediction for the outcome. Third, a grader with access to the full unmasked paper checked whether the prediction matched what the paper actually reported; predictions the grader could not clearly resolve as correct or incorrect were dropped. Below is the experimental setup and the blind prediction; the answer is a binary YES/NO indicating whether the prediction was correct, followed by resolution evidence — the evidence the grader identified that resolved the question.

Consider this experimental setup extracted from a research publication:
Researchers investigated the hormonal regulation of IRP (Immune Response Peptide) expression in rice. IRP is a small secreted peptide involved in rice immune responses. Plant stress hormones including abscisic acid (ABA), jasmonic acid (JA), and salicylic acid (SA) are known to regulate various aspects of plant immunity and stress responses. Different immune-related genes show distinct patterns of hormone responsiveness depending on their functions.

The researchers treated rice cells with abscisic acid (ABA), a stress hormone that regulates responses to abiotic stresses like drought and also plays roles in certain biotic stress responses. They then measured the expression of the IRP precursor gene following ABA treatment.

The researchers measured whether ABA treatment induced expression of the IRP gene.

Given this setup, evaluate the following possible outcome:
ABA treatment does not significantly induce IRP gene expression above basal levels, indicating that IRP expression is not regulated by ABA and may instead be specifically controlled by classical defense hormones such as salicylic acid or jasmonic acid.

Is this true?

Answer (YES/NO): NO